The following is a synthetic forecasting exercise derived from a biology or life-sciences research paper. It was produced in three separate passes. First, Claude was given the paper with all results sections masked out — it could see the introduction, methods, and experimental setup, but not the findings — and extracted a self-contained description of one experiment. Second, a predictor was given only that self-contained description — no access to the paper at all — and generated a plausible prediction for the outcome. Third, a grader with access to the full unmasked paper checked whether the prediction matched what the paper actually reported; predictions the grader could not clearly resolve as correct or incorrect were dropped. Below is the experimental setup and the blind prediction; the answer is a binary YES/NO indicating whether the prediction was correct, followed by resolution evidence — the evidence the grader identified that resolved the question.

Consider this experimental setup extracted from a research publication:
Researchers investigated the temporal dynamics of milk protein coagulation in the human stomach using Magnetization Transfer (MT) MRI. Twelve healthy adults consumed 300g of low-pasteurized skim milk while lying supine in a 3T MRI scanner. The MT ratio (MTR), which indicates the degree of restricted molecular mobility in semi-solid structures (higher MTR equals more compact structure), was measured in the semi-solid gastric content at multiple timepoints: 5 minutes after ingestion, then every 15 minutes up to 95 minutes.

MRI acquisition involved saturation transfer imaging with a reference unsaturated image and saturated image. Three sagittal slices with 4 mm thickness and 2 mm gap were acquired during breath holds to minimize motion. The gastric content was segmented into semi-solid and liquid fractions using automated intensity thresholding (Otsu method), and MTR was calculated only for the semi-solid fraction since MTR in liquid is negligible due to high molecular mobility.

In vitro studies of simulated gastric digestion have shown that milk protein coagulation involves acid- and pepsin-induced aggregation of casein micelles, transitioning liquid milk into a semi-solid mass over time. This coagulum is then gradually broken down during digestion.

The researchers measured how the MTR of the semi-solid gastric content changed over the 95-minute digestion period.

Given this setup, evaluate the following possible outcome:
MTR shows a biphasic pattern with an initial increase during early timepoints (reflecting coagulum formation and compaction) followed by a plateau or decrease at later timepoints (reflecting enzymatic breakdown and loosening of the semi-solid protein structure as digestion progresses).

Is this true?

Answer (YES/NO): NO